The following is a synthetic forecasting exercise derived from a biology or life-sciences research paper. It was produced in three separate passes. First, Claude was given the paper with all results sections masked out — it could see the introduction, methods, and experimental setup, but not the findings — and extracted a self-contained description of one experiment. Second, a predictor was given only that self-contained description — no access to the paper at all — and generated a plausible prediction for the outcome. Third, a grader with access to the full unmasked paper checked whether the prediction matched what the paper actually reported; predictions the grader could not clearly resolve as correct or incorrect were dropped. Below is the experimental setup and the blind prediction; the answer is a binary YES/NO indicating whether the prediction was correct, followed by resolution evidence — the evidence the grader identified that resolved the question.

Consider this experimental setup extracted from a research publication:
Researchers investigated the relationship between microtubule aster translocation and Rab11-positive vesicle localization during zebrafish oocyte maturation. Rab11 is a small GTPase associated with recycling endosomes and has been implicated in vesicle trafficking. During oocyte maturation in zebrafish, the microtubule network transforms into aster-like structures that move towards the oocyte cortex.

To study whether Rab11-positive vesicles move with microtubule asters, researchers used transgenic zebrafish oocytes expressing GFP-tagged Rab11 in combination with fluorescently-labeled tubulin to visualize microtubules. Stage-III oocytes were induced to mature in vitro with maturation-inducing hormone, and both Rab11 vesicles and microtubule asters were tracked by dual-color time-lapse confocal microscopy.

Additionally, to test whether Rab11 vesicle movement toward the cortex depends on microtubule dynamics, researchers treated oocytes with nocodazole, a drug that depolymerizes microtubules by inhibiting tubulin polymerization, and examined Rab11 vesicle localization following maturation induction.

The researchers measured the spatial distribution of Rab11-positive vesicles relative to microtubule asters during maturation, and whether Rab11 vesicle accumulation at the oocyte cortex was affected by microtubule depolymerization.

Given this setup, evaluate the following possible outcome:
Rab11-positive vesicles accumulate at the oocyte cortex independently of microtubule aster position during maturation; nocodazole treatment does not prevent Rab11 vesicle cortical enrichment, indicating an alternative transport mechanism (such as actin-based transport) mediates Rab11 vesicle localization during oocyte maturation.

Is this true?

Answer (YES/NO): NO